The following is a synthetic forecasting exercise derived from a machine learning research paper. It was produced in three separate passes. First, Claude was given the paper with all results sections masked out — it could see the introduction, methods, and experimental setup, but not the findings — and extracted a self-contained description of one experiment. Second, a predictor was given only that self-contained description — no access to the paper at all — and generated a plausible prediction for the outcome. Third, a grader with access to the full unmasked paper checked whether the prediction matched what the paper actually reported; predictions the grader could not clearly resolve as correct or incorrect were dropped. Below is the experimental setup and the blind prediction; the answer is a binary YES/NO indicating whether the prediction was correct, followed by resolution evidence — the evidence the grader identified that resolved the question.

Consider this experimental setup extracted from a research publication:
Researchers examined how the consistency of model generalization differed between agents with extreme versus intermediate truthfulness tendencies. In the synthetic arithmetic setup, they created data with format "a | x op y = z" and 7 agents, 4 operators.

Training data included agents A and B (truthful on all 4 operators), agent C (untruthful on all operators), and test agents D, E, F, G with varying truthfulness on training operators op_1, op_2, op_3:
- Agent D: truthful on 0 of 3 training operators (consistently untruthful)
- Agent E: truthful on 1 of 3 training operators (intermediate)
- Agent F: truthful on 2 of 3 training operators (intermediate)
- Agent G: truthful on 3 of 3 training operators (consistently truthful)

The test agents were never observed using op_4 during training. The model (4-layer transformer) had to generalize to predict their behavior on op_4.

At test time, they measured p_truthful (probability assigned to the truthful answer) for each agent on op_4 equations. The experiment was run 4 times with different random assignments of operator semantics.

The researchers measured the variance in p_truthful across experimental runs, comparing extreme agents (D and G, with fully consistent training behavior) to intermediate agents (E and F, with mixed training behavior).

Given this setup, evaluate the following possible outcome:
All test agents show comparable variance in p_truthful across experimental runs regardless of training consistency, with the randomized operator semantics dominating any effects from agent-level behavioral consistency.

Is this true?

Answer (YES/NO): NO